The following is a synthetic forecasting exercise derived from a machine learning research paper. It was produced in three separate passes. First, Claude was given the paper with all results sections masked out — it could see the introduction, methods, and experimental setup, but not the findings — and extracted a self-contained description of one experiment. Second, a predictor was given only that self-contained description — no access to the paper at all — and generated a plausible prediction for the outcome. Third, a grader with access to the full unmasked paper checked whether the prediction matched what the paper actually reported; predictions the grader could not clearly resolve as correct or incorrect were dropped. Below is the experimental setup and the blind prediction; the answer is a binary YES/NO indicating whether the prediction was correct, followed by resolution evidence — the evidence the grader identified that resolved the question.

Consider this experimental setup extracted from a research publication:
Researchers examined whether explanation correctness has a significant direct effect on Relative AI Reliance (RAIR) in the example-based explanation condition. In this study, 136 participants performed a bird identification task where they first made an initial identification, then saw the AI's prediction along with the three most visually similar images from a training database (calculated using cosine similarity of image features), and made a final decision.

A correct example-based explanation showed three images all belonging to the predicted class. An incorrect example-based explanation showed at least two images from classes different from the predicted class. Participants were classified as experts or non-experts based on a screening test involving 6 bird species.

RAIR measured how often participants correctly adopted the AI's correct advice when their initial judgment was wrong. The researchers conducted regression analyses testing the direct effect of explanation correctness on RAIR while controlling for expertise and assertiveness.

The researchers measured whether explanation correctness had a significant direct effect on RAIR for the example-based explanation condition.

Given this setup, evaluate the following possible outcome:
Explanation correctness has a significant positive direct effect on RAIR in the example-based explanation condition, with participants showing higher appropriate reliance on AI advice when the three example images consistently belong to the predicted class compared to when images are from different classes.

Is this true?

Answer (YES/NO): YES